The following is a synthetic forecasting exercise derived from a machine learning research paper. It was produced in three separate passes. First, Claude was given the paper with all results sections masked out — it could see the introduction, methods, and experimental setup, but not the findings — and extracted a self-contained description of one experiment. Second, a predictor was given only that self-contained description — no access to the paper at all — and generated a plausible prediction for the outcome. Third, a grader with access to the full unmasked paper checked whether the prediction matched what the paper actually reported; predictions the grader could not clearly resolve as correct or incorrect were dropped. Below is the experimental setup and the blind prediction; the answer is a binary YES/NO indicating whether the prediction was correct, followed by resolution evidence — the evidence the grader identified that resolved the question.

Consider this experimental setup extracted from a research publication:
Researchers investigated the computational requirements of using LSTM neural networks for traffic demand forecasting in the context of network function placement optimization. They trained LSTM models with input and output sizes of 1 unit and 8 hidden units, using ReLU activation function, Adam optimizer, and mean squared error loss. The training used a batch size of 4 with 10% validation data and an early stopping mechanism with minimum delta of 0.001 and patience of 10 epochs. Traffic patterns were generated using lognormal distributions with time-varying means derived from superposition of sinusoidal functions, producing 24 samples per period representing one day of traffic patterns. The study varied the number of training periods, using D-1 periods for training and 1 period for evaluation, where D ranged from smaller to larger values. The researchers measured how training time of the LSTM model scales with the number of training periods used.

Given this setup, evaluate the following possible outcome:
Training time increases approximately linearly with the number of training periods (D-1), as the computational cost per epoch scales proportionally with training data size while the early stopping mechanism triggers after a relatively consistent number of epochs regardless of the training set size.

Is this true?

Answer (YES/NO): NO